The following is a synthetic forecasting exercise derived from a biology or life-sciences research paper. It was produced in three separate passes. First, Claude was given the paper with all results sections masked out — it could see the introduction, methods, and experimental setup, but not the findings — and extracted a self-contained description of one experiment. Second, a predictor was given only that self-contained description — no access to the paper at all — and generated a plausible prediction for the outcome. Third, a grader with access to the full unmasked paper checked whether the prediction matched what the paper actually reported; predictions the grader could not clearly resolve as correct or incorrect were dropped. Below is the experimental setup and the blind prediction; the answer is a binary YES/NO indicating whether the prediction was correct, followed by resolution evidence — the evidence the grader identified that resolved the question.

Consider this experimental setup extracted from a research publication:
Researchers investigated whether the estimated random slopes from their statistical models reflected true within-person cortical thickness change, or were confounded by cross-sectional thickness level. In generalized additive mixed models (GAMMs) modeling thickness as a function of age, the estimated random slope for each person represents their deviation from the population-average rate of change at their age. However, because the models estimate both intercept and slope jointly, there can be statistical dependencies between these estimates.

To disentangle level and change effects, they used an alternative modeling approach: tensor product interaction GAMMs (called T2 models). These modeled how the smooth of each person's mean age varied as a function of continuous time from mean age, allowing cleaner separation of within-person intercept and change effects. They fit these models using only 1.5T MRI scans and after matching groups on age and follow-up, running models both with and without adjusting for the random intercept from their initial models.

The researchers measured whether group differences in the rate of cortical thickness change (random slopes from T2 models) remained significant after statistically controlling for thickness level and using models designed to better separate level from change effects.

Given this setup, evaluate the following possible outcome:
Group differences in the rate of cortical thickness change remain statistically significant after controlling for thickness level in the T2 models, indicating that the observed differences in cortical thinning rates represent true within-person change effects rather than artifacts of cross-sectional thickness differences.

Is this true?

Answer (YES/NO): YES